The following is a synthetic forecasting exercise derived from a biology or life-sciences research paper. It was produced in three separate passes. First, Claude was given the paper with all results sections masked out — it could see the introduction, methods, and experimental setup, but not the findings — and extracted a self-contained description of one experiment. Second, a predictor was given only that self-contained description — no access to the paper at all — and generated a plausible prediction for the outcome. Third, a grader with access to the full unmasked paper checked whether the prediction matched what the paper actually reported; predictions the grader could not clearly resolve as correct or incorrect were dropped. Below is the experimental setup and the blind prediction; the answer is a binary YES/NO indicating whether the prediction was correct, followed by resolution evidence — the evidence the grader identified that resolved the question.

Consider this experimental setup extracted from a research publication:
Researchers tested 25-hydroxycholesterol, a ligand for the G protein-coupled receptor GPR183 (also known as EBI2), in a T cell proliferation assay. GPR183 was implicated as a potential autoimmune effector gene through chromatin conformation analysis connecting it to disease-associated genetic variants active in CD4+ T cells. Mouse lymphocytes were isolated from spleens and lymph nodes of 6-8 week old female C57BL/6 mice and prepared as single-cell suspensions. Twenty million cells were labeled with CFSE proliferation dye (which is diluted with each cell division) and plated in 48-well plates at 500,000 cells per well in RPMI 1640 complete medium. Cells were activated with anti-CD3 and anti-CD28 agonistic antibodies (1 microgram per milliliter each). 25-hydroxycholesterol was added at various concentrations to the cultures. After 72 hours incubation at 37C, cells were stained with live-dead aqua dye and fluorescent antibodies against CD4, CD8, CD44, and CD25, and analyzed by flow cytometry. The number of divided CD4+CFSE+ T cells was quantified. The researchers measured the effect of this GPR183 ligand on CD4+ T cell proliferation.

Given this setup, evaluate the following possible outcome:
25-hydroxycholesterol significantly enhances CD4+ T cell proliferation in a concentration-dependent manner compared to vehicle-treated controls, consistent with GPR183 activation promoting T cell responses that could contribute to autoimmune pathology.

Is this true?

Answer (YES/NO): NO